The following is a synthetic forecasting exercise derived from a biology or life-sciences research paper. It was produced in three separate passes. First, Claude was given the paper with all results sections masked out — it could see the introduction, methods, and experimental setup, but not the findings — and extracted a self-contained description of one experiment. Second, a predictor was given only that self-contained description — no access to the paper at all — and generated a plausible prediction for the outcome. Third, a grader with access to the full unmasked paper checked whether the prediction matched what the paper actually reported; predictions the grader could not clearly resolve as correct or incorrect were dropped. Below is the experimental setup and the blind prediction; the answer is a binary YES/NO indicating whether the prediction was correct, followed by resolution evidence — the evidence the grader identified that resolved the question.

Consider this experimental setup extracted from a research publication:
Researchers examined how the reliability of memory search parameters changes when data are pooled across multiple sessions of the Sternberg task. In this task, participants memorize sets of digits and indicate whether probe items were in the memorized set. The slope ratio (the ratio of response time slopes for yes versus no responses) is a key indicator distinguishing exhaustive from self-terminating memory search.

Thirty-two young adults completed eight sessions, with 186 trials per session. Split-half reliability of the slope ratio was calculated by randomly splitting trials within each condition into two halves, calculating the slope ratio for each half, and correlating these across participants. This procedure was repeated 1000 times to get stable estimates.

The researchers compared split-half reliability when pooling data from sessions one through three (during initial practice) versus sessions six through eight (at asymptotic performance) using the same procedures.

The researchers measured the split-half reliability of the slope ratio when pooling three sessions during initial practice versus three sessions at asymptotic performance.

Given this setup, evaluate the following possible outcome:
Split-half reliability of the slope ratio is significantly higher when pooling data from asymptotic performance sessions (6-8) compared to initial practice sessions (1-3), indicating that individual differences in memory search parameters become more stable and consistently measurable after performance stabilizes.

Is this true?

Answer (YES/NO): YES